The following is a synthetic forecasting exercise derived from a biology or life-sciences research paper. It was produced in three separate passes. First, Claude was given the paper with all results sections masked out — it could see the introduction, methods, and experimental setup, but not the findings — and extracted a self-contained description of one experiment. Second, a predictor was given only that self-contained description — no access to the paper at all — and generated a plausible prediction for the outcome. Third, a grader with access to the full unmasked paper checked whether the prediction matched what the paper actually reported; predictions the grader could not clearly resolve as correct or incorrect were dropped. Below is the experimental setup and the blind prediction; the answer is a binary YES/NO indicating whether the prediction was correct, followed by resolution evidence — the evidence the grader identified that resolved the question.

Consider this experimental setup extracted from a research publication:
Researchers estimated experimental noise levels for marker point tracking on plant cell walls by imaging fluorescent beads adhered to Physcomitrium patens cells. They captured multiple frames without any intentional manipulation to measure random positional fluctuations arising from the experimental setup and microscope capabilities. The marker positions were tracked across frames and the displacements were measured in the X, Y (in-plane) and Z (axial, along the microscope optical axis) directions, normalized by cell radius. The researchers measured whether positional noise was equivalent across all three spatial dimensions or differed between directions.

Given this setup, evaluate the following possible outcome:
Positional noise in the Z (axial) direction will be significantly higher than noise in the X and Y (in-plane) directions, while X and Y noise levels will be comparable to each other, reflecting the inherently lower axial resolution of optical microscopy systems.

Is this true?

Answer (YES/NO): YES